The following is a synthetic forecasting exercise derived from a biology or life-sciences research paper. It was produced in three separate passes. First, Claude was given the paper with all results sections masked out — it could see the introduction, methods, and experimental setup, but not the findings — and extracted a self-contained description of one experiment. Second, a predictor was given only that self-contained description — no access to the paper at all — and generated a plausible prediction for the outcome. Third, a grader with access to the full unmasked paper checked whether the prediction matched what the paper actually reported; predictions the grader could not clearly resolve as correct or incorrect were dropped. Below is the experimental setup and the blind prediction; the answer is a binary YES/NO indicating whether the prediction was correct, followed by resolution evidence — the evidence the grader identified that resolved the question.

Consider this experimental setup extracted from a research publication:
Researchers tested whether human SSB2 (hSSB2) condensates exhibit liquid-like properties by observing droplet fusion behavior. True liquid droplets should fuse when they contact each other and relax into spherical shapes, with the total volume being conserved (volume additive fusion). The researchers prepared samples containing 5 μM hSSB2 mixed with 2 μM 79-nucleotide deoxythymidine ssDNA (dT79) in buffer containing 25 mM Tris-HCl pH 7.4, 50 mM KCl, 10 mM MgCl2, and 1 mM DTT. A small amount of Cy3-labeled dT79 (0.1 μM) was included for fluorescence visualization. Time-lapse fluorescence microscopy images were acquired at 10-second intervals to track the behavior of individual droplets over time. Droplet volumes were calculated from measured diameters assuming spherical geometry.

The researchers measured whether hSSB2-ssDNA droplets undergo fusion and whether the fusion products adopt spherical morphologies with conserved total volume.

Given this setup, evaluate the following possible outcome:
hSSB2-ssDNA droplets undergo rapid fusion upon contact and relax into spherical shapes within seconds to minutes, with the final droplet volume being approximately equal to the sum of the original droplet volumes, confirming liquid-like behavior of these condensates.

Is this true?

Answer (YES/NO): YES